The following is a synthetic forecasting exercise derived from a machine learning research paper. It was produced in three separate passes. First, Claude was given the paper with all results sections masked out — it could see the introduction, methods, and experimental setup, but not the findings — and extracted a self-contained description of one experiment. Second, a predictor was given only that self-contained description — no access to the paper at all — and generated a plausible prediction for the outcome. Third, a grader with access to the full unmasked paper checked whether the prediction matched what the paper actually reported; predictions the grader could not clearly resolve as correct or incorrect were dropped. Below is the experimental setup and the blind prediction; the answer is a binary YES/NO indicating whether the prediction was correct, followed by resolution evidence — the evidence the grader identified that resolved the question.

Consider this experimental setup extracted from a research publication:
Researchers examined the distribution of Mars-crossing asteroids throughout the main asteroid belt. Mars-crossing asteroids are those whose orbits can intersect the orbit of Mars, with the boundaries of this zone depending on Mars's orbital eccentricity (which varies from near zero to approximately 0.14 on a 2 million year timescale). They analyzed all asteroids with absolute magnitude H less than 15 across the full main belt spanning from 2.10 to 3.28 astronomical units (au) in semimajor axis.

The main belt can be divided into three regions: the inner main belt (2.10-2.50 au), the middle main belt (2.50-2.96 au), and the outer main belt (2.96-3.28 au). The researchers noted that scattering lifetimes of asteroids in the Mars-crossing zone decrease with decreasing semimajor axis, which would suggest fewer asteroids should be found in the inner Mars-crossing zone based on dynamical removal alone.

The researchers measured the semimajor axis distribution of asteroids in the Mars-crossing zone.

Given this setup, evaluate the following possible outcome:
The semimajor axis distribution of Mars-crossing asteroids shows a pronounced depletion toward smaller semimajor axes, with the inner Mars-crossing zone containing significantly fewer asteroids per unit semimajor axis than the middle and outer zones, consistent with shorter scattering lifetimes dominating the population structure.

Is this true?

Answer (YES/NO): NO